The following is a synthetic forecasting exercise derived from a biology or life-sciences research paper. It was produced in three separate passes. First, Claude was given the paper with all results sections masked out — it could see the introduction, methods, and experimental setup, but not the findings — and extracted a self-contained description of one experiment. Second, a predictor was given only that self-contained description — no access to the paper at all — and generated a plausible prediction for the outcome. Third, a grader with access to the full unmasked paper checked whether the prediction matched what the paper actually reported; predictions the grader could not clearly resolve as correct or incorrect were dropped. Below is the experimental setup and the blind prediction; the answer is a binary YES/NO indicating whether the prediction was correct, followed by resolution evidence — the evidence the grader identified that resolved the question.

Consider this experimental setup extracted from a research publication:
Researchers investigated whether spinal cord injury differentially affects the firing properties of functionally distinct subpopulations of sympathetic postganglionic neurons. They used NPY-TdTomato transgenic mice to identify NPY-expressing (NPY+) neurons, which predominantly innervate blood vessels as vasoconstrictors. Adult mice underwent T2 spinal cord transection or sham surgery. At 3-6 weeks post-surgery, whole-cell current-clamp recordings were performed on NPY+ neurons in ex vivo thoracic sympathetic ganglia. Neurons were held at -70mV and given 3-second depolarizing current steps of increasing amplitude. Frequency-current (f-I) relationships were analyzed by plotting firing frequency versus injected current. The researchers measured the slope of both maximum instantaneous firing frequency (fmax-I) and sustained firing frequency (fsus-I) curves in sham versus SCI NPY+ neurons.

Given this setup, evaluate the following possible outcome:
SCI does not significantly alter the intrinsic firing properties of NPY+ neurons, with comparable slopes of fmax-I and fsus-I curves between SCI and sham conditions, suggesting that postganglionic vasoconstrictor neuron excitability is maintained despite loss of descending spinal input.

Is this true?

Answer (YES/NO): NO